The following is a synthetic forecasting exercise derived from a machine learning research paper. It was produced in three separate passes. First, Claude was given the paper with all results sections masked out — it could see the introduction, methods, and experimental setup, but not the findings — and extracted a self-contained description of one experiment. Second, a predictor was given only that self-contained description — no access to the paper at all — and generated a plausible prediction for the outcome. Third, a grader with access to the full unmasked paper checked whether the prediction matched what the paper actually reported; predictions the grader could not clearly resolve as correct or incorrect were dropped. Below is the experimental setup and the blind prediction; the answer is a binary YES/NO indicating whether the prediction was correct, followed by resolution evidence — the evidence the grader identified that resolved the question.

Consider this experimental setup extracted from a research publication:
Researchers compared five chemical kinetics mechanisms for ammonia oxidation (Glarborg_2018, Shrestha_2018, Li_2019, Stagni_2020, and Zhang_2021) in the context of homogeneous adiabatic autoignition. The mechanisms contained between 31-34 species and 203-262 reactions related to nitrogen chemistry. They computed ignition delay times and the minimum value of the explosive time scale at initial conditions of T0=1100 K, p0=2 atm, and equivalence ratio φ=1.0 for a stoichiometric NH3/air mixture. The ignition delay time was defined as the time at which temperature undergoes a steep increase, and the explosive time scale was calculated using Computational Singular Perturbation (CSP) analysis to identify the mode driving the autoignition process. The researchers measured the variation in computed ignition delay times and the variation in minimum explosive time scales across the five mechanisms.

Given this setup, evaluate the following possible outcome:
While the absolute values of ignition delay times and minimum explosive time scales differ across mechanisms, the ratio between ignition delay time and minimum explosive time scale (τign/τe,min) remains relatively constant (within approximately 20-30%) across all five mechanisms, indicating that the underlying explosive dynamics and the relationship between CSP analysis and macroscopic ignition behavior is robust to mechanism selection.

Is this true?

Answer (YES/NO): NO